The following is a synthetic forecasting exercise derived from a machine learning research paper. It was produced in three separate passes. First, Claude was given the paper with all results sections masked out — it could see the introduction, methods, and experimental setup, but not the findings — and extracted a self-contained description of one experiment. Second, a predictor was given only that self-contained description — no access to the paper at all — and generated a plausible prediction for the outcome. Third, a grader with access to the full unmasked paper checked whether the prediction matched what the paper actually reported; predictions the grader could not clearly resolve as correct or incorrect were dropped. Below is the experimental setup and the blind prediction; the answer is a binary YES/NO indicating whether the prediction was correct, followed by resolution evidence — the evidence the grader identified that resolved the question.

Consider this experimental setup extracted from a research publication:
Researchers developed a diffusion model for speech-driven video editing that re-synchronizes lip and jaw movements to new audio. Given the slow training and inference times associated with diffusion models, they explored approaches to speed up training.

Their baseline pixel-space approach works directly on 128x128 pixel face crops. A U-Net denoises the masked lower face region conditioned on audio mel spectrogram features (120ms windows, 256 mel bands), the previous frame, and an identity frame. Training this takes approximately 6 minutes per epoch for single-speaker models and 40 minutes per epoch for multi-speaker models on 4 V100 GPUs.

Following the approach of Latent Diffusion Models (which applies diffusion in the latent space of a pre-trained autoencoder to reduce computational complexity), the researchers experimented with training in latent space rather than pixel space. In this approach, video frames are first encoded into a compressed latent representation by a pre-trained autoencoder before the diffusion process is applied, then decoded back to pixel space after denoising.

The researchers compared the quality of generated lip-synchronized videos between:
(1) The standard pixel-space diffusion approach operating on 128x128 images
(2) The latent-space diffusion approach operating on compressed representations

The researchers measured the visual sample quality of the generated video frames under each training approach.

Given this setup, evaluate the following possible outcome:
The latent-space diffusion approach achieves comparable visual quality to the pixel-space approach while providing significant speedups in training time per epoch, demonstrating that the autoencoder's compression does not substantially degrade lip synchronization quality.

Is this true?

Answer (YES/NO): NO